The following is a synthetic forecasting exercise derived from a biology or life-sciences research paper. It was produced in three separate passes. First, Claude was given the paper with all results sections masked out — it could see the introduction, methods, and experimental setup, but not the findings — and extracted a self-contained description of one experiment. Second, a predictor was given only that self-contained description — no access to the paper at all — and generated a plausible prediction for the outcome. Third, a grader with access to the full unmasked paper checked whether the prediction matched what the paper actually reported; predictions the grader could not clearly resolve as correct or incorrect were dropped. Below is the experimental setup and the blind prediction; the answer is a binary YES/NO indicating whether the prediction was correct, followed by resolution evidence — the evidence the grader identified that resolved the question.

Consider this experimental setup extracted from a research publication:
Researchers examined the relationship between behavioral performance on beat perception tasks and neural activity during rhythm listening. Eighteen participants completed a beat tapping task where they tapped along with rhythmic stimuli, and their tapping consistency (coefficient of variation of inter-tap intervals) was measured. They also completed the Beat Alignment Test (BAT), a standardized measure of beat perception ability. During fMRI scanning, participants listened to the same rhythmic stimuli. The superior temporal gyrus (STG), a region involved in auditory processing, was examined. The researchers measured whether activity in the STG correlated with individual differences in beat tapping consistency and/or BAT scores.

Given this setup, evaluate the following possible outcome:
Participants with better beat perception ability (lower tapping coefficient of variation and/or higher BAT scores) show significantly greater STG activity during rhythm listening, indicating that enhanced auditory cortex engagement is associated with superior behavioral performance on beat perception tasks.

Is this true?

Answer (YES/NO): YES